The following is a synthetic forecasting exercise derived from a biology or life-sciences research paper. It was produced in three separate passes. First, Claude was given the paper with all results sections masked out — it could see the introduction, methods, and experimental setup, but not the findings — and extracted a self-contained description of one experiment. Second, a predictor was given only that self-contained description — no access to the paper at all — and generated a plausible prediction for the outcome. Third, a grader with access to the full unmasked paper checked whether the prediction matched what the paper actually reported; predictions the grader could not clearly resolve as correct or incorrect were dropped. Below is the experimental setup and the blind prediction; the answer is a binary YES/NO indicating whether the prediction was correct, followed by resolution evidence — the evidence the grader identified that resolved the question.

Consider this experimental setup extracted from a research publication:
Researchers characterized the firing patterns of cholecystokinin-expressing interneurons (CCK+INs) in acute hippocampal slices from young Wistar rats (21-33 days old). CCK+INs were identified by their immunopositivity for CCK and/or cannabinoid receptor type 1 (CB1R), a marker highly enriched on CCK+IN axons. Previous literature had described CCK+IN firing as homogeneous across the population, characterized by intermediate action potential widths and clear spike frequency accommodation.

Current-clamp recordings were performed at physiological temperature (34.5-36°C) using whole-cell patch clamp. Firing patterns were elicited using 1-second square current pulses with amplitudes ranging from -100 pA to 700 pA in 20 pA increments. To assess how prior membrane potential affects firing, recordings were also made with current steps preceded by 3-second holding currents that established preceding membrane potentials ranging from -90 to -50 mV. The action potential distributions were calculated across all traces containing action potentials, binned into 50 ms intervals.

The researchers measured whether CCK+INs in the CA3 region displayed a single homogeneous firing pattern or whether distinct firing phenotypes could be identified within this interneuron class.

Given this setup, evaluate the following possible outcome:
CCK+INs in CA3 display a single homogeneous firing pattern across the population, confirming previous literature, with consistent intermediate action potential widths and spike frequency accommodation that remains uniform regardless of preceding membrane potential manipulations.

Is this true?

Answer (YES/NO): NO